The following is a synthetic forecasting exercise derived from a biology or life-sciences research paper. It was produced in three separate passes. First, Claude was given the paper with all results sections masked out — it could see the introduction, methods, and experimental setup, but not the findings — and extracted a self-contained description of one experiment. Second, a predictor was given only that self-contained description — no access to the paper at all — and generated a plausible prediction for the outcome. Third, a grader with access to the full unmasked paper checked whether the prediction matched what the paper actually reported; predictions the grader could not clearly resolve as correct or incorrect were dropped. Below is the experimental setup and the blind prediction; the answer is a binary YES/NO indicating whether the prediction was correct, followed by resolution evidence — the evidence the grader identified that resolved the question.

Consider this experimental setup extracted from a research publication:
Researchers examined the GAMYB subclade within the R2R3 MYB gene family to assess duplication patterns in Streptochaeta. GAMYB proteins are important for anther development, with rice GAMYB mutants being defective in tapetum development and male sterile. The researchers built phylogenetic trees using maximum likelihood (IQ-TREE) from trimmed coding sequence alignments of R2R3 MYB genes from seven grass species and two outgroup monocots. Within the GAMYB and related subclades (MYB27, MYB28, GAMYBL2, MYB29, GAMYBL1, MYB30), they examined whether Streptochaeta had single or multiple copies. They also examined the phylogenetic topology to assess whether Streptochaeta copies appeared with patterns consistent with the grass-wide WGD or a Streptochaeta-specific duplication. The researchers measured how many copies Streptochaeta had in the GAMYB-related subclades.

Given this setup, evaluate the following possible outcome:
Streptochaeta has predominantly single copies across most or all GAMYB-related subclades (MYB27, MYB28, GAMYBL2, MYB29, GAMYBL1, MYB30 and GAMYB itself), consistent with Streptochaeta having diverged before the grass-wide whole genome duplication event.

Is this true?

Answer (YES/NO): NO